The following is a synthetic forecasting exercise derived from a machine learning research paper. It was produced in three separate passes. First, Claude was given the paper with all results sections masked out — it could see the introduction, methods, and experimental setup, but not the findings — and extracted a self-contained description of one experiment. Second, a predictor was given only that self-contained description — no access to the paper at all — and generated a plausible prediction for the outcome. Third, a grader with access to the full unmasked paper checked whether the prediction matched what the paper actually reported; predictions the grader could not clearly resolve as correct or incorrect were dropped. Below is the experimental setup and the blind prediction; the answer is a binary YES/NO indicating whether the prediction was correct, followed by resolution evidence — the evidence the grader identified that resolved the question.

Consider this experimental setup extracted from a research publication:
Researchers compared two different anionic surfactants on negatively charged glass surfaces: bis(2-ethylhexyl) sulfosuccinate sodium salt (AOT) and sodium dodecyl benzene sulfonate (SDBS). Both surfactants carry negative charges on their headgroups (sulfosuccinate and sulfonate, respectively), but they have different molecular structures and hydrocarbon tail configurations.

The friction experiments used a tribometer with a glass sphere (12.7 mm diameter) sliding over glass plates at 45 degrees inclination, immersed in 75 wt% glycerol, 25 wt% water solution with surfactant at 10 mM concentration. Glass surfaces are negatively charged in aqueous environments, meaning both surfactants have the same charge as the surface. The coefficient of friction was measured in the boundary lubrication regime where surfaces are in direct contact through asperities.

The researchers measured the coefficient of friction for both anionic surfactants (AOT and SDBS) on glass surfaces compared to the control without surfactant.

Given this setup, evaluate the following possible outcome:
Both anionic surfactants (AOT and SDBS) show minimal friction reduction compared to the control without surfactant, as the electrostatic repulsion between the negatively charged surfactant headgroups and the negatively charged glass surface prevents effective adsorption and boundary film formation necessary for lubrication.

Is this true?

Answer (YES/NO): YES